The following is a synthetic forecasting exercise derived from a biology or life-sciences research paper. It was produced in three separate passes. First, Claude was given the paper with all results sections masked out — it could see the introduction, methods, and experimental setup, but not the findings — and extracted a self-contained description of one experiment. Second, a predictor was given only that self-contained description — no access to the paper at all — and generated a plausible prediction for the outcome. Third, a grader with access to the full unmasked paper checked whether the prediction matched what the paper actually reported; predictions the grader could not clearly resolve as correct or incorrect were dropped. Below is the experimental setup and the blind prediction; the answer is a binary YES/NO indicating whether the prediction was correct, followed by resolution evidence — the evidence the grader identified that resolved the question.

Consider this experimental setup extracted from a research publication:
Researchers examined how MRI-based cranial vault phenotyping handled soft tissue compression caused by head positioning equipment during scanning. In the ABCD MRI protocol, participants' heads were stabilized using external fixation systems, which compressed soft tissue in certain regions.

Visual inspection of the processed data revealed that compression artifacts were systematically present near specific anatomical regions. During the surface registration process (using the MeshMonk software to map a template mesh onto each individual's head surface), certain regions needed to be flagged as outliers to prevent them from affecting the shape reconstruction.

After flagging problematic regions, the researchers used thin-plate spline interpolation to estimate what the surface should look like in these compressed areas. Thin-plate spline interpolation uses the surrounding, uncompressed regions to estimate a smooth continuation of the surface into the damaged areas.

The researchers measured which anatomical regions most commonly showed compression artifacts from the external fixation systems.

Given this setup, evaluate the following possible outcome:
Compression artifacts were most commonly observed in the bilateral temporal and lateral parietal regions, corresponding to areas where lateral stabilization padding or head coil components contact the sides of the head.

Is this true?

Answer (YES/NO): NO